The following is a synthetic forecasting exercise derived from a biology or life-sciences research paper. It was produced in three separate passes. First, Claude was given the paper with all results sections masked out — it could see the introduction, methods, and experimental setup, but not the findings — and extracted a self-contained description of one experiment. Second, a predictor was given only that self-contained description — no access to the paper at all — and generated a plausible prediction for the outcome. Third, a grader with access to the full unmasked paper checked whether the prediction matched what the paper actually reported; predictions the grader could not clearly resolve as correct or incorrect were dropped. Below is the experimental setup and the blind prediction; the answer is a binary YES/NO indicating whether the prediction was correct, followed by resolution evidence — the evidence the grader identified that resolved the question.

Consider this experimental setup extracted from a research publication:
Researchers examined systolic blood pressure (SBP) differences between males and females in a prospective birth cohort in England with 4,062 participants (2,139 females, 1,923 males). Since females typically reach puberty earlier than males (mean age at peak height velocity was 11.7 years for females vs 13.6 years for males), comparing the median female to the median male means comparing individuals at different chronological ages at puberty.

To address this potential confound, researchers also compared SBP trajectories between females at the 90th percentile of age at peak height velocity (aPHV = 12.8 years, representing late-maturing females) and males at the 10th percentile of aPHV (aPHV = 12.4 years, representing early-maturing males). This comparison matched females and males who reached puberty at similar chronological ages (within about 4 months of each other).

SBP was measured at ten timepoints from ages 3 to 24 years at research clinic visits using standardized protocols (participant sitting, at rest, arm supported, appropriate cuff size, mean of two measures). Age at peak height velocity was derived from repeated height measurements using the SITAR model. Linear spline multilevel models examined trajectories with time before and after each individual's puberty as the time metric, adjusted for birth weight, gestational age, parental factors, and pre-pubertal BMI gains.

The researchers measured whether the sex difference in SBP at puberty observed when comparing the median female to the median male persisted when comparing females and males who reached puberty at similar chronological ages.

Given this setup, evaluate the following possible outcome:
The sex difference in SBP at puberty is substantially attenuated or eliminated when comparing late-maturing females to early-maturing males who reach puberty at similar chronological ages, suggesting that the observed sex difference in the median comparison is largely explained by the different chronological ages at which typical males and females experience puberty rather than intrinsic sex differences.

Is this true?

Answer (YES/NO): NO